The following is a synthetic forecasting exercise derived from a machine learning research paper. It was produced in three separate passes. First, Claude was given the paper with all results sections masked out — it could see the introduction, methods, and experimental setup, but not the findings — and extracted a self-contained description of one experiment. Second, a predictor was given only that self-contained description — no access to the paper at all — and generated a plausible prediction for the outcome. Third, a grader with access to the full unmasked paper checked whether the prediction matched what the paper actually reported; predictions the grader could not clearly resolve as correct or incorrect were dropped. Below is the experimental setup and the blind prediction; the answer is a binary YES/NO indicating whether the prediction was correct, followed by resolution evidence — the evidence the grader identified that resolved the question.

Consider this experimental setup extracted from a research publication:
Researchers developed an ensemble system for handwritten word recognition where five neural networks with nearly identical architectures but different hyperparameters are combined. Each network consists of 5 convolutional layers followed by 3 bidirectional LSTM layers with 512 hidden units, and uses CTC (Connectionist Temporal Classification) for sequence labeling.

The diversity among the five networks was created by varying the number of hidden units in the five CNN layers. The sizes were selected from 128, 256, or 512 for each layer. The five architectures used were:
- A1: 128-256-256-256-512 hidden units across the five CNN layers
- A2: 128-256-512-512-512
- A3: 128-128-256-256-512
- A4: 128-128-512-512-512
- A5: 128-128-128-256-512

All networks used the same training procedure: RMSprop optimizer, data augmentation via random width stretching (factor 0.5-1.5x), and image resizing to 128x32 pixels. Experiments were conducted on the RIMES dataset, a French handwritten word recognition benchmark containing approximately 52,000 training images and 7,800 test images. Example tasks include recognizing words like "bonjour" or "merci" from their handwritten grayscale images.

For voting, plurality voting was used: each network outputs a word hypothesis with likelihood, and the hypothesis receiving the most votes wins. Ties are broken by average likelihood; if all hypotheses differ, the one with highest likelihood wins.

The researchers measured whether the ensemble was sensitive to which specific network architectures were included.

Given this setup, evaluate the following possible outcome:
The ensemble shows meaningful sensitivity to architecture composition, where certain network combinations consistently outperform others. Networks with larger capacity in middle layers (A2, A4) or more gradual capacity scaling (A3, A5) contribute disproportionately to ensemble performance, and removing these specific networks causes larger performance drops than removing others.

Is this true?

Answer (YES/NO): NO